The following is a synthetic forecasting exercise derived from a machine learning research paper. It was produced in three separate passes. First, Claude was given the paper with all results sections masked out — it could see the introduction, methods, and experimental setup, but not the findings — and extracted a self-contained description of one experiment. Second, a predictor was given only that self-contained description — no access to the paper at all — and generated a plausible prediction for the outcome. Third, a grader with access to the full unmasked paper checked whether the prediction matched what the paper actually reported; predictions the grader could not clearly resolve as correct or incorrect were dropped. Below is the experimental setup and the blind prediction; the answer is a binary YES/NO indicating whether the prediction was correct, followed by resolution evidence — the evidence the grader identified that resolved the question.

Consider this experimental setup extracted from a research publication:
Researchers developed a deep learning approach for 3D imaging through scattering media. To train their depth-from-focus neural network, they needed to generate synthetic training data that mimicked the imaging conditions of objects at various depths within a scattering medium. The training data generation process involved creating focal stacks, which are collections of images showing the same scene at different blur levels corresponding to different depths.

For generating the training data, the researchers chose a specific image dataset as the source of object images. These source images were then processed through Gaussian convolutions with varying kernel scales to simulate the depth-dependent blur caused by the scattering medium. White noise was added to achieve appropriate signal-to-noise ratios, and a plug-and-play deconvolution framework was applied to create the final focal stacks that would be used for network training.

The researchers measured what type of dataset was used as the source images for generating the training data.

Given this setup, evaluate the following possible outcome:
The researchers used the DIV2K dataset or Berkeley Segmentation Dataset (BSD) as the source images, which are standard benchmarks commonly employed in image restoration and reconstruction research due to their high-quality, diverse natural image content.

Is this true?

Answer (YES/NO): NO